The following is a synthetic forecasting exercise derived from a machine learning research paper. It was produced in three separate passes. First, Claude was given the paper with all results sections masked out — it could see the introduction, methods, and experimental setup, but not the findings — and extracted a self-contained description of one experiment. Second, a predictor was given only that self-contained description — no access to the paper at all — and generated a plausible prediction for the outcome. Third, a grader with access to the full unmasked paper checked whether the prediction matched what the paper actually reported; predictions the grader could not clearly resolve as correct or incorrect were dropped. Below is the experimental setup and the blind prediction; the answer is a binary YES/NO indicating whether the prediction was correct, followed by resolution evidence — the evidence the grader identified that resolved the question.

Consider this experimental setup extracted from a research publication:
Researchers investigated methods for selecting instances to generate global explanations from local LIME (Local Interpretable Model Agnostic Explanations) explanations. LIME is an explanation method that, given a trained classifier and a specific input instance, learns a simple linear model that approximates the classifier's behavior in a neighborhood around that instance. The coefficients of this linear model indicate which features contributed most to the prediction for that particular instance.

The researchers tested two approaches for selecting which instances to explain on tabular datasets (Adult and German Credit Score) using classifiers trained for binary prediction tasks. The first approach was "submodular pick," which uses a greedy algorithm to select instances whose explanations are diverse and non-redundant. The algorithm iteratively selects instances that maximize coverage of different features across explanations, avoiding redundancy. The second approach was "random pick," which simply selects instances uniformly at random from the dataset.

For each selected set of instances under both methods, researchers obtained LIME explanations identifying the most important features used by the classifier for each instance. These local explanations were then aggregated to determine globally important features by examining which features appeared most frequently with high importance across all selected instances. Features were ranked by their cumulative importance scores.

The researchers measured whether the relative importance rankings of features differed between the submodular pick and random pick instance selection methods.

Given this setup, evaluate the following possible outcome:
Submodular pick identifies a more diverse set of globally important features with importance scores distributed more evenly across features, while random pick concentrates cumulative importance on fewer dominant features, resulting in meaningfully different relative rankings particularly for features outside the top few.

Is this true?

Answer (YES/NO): NO